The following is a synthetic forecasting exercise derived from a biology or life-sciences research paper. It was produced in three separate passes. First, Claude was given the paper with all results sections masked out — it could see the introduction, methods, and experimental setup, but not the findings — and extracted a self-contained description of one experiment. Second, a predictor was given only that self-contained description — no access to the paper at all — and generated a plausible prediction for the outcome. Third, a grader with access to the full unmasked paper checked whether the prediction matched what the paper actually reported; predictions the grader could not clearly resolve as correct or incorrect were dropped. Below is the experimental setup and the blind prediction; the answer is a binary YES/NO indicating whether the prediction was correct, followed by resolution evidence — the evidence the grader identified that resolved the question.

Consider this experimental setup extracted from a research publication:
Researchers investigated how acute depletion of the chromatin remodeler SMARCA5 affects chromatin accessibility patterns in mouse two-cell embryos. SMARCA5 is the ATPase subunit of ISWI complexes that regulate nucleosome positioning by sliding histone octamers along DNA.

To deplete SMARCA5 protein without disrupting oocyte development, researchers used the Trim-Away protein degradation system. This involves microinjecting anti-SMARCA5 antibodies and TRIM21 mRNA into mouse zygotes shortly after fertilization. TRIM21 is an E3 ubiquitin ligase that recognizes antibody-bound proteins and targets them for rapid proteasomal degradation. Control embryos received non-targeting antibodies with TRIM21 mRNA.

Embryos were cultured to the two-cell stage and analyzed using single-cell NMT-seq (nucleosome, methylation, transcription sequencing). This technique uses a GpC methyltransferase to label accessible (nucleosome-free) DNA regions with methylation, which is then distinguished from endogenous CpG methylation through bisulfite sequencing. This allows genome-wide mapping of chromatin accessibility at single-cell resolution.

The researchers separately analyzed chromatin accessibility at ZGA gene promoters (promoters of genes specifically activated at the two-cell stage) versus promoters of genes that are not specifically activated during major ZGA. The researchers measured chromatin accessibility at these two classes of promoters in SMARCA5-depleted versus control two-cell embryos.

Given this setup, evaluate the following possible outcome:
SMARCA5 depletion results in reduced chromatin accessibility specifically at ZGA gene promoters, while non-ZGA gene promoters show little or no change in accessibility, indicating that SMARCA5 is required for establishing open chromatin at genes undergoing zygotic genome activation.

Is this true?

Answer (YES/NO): YES